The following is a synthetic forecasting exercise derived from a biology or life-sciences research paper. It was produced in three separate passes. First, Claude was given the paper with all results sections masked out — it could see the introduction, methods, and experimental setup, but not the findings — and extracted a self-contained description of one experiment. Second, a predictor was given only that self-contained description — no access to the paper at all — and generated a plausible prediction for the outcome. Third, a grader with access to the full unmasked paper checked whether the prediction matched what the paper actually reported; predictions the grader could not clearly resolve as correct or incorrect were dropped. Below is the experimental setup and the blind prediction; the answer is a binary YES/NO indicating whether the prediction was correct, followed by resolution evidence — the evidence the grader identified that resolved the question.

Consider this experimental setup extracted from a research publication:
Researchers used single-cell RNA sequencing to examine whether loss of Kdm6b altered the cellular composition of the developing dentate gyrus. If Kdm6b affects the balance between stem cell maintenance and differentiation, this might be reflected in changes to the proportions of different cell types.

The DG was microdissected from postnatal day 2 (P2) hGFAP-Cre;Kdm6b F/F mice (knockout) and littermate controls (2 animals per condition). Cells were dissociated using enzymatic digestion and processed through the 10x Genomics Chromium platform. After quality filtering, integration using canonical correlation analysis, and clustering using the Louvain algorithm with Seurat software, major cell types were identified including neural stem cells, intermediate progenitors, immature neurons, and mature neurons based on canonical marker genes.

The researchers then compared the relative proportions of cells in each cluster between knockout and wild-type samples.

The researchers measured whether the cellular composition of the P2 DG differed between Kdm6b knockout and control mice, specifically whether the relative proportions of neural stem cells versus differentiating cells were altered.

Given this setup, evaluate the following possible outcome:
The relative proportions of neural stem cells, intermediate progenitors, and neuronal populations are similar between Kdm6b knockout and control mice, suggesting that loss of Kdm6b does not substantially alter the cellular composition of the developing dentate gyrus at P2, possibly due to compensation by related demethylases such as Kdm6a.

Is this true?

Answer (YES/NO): YES